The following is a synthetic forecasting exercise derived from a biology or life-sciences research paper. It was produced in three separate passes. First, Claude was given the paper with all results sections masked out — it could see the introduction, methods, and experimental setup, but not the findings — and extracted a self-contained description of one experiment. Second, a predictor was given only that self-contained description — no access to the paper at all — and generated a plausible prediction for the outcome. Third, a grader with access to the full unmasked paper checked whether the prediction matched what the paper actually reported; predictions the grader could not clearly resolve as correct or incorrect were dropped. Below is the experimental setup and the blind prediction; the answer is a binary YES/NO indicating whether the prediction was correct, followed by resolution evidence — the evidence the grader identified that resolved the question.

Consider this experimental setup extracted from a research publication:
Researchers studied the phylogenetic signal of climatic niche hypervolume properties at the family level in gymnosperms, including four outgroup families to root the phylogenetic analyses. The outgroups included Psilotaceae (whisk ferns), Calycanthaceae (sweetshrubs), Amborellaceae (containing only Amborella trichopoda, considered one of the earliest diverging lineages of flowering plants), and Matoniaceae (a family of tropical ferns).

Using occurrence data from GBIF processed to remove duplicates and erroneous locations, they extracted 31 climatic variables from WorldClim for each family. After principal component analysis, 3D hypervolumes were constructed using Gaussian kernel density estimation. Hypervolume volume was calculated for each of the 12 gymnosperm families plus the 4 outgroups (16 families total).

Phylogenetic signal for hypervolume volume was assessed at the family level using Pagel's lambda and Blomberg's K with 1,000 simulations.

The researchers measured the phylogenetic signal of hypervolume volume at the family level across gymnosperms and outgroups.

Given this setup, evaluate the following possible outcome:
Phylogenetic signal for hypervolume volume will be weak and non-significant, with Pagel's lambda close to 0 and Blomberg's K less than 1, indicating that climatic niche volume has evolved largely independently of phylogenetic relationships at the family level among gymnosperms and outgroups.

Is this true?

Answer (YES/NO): YES